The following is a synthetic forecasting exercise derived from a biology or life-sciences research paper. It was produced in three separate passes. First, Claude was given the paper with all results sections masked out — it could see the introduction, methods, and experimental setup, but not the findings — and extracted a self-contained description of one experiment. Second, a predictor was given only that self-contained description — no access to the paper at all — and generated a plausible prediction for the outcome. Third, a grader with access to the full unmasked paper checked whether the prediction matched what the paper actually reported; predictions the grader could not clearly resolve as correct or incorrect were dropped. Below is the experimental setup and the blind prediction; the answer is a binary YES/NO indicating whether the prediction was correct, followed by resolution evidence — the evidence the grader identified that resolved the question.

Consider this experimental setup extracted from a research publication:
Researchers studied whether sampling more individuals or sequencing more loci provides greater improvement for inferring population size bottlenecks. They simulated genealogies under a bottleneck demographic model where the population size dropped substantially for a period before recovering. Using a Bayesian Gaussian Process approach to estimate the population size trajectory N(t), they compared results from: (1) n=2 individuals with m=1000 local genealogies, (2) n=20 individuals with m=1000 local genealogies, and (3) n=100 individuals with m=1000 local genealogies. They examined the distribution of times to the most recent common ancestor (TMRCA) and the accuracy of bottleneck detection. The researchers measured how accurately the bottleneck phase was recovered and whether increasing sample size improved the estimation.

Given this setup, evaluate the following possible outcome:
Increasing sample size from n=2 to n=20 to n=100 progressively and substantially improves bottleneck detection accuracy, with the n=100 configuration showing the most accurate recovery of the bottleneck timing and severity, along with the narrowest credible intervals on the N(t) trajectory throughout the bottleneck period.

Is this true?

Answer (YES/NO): NO